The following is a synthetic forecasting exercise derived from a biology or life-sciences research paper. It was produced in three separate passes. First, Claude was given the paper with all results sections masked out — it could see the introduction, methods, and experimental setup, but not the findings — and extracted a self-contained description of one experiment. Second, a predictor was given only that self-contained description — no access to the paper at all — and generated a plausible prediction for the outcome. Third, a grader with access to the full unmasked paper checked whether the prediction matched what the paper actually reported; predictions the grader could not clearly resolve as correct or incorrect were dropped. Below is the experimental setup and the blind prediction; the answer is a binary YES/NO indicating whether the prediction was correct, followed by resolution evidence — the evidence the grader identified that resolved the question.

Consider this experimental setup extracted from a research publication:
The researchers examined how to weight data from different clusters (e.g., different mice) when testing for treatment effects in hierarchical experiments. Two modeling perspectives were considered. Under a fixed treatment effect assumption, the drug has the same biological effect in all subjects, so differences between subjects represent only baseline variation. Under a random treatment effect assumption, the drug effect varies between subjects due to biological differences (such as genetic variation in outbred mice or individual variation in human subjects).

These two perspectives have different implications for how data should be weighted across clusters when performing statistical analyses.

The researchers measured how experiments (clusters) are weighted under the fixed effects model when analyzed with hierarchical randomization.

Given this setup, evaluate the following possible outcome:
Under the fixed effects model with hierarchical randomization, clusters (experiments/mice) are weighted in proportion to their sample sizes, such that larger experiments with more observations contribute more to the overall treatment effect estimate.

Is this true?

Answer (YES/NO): YES